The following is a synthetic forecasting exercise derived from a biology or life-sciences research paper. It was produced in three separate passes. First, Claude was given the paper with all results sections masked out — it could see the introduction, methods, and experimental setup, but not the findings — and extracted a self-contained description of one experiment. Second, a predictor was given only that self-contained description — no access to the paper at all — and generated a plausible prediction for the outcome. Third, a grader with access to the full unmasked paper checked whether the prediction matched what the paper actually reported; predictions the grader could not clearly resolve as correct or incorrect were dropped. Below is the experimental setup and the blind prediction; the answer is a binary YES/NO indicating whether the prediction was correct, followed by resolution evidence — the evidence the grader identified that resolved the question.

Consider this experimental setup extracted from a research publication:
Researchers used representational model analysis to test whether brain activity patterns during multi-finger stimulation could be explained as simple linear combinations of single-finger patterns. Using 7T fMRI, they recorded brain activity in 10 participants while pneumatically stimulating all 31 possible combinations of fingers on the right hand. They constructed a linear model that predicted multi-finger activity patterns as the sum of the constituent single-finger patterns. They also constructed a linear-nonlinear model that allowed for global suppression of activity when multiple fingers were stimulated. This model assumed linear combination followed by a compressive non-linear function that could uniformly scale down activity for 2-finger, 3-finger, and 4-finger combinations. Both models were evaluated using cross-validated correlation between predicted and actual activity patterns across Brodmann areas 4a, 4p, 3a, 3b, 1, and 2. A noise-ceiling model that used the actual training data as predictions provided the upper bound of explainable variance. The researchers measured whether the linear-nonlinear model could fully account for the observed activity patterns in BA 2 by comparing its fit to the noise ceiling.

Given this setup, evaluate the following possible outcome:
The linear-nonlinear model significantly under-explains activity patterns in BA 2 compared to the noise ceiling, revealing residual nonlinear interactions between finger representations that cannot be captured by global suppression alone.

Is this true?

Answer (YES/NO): YES